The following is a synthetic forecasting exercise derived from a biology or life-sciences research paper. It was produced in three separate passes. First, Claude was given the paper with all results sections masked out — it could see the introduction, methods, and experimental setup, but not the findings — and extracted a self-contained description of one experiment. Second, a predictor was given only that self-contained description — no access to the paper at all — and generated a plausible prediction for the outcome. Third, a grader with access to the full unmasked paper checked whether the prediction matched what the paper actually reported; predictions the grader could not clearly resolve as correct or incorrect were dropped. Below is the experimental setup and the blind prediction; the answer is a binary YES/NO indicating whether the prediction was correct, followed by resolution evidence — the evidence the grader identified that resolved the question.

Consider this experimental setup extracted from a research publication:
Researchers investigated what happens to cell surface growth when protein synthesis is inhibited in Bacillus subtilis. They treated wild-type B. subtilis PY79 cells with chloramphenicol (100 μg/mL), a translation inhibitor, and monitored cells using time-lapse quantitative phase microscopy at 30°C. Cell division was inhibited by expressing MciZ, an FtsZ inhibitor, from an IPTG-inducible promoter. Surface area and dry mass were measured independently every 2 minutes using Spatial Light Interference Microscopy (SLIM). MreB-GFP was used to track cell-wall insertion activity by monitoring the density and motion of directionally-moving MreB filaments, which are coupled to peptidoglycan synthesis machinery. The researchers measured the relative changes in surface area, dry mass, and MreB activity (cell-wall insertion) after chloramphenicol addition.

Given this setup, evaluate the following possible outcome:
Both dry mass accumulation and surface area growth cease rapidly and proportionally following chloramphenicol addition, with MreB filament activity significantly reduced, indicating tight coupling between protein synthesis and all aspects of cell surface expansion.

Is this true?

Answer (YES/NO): NO